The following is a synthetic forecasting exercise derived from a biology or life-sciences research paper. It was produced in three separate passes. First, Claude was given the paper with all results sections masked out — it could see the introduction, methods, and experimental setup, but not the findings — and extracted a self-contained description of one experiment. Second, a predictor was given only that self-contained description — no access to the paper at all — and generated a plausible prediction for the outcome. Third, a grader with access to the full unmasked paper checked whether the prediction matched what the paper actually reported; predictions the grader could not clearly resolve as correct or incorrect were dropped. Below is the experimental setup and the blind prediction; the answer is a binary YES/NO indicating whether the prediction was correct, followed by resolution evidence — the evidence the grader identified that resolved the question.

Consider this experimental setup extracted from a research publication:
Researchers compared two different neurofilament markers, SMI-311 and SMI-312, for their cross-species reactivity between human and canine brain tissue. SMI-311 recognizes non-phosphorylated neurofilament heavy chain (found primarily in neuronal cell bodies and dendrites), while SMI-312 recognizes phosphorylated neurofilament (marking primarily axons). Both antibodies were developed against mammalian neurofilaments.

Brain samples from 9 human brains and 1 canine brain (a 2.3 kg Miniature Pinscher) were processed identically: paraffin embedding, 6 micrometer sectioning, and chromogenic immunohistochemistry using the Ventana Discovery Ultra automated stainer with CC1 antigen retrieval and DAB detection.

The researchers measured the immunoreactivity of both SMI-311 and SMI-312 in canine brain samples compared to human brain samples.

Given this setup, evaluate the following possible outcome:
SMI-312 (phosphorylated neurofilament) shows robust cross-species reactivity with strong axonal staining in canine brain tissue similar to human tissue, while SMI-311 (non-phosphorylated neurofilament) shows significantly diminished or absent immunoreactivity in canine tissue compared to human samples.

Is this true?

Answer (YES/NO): YES